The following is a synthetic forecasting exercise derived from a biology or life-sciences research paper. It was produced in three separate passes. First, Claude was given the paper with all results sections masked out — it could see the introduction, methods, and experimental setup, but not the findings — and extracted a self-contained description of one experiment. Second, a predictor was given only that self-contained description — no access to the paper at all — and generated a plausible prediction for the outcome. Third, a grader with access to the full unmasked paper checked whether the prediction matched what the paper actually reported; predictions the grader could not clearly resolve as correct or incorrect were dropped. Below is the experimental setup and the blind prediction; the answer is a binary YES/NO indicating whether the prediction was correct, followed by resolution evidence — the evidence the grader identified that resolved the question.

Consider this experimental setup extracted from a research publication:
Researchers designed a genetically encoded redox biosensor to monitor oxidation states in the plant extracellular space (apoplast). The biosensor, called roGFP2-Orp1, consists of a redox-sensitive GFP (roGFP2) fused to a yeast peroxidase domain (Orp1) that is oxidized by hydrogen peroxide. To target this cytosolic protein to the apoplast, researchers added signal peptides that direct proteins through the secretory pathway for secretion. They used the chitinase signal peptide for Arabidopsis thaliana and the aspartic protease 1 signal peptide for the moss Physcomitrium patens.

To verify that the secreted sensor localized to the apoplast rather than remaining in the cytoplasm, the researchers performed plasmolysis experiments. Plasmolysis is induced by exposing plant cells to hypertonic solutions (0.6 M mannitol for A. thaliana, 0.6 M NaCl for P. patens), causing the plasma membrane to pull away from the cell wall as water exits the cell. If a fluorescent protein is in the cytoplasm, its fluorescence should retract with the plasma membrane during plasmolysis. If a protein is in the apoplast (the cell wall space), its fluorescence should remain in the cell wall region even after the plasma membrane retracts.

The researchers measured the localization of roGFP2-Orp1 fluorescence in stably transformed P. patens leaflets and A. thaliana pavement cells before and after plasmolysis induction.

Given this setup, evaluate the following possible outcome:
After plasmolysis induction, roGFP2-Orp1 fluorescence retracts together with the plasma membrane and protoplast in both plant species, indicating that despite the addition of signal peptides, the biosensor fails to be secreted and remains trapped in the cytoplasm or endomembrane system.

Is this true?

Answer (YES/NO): NO